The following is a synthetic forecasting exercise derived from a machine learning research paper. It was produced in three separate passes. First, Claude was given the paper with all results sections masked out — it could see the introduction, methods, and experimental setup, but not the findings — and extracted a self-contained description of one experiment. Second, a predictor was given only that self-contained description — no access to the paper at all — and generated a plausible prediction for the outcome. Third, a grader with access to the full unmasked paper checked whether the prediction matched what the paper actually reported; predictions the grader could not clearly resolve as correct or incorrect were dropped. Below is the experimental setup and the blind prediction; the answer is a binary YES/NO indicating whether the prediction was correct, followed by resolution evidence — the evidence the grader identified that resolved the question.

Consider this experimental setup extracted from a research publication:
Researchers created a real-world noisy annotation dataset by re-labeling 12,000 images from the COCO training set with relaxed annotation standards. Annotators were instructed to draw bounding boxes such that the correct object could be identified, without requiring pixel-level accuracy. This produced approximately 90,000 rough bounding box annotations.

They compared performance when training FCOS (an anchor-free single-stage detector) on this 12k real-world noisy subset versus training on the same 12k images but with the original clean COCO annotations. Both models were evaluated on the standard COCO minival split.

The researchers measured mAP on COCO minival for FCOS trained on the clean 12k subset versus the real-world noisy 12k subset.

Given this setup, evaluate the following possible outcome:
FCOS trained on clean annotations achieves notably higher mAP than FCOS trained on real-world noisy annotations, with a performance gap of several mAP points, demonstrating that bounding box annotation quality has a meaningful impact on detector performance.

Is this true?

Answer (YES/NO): NO